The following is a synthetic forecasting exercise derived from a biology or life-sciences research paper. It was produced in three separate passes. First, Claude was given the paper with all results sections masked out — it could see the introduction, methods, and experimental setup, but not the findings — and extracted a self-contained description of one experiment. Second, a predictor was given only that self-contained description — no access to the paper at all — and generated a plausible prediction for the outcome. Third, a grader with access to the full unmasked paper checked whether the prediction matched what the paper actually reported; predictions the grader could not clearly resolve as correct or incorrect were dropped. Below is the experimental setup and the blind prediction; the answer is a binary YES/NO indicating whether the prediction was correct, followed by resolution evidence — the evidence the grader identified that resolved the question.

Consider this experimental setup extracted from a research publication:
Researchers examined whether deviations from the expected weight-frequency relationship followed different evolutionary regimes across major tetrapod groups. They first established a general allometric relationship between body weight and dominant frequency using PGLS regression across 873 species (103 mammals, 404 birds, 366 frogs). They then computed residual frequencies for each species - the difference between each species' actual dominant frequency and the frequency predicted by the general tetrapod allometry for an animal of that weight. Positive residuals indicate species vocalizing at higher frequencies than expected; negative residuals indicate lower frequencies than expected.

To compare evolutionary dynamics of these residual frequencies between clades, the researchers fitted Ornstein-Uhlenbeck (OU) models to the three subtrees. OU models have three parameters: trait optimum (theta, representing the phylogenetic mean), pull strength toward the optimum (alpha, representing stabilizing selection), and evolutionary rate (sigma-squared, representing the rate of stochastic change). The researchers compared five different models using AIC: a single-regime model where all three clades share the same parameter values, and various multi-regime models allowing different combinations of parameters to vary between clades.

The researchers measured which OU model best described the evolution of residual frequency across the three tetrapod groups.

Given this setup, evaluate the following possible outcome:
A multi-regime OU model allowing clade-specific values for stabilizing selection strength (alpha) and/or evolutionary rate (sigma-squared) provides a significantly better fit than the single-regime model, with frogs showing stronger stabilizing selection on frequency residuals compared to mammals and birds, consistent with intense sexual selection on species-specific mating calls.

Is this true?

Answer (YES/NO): NO